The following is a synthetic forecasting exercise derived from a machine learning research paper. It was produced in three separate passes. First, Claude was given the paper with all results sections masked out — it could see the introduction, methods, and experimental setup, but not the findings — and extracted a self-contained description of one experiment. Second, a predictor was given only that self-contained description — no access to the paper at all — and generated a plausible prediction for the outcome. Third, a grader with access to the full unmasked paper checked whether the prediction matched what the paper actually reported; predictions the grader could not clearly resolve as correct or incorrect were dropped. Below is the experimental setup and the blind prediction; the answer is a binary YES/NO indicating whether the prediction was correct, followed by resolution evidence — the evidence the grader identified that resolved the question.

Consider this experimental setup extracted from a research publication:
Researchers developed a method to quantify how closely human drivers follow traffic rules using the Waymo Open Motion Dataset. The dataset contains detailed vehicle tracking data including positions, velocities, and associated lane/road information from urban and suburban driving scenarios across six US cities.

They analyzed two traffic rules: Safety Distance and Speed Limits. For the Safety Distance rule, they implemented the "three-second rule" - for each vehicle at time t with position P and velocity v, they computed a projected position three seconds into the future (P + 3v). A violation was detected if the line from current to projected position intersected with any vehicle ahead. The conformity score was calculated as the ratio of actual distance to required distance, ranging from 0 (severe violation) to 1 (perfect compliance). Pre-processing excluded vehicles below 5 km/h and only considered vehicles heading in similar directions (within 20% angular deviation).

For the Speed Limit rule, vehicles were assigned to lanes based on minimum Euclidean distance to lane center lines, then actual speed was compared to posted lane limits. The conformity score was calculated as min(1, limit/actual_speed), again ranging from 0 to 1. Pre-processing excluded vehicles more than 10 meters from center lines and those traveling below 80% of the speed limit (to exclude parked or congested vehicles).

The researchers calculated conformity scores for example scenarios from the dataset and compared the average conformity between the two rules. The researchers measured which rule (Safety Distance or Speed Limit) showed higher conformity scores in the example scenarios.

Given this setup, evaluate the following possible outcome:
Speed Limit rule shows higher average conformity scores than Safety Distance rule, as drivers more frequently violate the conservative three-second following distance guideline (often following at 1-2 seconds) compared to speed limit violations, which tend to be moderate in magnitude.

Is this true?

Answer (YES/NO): YES